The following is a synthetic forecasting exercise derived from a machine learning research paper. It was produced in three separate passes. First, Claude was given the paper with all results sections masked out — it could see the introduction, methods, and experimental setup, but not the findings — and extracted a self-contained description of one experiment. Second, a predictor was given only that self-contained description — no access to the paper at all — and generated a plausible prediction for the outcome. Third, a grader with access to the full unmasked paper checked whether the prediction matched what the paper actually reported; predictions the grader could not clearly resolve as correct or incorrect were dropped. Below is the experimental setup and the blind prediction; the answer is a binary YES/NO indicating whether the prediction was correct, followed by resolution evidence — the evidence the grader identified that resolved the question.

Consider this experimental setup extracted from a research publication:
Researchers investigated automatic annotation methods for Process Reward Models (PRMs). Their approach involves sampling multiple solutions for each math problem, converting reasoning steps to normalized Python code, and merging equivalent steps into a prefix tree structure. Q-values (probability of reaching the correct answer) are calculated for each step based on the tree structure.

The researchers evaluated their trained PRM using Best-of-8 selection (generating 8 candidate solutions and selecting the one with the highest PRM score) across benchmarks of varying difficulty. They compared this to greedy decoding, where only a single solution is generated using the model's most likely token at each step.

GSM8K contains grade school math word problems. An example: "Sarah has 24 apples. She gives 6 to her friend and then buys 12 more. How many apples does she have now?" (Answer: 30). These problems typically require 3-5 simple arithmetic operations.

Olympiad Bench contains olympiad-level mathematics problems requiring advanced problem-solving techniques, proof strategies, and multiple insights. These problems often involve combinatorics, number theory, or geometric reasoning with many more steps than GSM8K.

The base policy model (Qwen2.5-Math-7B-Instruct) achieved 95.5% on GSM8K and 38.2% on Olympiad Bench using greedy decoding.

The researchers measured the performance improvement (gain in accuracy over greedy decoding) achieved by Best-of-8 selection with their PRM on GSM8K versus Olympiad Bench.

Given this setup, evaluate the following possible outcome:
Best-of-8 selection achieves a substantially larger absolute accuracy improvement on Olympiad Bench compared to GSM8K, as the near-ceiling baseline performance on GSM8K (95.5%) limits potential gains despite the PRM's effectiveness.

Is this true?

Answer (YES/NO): YES